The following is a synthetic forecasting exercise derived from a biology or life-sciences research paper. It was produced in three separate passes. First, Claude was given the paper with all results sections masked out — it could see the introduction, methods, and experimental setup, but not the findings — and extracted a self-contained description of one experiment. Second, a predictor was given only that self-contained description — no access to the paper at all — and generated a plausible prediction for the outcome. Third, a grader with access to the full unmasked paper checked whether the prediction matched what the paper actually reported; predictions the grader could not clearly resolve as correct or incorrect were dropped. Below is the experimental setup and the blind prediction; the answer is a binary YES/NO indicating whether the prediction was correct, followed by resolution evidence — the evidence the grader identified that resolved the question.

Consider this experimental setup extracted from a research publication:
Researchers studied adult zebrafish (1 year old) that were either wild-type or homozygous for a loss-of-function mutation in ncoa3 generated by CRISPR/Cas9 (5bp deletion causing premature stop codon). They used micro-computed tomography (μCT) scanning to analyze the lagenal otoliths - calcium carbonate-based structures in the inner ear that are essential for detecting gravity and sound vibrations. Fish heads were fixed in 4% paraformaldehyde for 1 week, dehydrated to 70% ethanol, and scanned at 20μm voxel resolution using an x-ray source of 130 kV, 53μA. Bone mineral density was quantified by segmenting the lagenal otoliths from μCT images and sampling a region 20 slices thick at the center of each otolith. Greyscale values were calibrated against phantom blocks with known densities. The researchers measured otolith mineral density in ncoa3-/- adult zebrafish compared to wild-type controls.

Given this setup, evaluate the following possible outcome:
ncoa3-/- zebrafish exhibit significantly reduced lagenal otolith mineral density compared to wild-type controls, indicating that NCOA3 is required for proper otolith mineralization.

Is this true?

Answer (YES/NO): NO